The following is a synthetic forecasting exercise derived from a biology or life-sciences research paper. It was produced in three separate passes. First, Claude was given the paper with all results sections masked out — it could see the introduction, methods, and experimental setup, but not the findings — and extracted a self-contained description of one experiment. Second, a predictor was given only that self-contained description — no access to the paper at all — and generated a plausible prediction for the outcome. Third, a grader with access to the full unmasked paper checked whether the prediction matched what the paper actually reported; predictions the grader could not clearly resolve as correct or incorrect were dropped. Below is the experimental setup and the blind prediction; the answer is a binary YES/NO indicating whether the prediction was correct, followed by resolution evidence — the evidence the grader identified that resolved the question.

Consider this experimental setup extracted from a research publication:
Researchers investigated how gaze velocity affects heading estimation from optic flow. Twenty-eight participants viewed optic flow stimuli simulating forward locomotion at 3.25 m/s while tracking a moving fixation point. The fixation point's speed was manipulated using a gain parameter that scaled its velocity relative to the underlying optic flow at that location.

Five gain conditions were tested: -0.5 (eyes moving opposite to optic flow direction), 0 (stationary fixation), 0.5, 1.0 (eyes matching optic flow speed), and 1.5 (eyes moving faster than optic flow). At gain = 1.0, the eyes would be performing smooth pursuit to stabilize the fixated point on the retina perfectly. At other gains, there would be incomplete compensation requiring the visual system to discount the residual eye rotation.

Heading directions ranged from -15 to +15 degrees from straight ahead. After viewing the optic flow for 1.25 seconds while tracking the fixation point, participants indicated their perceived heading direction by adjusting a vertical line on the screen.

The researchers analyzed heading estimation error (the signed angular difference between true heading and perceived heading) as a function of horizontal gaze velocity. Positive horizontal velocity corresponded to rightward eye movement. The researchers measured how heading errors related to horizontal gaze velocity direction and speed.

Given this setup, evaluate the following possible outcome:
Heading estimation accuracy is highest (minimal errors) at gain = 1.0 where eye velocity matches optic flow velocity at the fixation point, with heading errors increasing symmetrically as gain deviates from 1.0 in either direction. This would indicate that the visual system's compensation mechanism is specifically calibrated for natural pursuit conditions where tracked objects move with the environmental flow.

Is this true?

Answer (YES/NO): NO